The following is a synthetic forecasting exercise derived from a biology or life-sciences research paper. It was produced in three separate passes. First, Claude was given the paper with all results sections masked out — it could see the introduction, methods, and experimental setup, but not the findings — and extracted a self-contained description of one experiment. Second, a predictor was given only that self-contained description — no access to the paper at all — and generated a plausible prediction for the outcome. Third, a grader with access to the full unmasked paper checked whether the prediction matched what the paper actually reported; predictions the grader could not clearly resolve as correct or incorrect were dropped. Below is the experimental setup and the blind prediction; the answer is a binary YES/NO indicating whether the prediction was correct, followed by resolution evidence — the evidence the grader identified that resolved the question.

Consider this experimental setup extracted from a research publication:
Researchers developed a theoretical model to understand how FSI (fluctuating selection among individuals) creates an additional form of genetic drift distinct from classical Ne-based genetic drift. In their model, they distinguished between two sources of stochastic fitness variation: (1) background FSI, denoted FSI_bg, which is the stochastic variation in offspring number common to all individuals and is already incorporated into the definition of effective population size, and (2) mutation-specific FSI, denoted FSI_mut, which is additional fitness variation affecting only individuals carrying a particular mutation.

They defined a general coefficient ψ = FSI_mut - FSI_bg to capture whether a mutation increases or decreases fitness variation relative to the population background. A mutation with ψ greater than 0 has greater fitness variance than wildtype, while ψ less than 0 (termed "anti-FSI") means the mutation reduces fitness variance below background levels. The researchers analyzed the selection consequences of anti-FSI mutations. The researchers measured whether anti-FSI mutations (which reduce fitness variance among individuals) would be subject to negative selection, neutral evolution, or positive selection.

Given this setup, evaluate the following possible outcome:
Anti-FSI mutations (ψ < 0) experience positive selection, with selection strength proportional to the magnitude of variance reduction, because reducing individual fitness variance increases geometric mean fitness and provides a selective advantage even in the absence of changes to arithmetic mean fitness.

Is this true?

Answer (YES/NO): YES